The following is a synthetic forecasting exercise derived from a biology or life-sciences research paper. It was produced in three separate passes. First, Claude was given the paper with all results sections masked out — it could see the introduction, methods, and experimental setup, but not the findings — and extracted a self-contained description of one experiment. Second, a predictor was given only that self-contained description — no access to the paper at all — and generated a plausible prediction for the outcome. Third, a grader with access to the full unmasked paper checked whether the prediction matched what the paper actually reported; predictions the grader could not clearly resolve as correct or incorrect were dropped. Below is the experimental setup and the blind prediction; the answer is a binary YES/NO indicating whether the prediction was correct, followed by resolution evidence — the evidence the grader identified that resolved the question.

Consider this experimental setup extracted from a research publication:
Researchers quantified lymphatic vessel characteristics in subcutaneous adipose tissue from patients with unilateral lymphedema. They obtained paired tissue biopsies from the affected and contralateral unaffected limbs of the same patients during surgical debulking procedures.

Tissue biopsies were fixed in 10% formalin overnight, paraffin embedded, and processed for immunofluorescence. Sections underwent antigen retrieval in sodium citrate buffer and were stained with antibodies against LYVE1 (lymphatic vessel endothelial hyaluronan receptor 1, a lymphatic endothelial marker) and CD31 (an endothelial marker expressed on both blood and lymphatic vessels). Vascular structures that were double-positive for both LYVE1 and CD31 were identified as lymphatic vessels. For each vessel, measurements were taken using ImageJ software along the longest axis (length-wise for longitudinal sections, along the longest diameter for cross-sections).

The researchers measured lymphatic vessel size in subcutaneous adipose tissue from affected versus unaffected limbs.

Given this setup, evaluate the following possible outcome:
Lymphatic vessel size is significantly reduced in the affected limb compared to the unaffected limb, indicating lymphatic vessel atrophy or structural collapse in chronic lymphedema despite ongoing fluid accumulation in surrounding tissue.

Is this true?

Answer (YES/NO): NO